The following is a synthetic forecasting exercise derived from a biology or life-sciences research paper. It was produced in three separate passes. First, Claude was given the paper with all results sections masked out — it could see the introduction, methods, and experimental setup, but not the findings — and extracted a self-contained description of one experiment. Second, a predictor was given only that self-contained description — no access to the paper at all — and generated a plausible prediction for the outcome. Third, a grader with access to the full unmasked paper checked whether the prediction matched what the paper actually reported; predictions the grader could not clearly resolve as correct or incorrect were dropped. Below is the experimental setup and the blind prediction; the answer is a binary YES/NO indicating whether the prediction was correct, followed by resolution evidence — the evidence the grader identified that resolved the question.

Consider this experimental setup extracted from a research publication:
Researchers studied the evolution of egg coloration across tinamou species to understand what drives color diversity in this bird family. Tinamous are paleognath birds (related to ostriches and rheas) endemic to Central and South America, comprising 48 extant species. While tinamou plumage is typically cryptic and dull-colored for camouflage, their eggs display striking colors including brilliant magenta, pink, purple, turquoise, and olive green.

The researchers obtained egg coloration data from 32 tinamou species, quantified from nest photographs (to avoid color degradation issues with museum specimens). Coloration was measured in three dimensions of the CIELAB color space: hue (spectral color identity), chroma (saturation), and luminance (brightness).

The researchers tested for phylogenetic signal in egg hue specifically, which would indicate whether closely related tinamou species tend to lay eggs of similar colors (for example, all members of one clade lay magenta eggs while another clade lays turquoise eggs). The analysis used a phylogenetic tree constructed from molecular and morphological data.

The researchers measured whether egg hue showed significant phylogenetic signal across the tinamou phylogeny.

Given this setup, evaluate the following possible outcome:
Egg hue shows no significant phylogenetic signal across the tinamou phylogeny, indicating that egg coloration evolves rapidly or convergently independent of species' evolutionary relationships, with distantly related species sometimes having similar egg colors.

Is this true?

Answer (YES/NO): NO